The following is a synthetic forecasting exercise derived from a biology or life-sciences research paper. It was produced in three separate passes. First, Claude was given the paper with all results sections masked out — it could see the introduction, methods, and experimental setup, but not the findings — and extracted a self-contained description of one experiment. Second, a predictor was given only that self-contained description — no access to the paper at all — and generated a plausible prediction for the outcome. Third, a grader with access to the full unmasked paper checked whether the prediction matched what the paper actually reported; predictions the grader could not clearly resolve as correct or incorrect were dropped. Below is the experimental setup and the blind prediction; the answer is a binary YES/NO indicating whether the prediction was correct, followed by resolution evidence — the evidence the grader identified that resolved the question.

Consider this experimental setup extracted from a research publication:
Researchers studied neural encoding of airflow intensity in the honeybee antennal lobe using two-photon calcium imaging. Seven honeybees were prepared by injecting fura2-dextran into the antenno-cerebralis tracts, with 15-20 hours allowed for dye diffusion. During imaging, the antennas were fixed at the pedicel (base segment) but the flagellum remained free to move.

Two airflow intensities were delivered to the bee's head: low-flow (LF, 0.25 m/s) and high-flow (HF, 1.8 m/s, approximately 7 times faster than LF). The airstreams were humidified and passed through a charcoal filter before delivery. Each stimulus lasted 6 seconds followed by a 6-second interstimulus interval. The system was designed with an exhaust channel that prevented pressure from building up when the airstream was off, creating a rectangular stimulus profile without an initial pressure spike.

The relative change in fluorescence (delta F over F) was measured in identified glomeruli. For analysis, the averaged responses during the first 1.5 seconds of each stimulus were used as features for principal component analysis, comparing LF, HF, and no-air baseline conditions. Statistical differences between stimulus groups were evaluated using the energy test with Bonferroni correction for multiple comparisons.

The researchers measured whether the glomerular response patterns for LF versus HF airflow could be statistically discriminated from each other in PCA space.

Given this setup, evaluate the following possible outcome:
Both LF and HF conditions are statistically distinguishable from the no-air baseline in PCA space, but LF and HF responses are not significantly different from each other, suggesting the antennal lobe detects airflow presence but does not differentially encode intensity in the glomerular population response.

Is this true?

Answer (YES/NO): NO